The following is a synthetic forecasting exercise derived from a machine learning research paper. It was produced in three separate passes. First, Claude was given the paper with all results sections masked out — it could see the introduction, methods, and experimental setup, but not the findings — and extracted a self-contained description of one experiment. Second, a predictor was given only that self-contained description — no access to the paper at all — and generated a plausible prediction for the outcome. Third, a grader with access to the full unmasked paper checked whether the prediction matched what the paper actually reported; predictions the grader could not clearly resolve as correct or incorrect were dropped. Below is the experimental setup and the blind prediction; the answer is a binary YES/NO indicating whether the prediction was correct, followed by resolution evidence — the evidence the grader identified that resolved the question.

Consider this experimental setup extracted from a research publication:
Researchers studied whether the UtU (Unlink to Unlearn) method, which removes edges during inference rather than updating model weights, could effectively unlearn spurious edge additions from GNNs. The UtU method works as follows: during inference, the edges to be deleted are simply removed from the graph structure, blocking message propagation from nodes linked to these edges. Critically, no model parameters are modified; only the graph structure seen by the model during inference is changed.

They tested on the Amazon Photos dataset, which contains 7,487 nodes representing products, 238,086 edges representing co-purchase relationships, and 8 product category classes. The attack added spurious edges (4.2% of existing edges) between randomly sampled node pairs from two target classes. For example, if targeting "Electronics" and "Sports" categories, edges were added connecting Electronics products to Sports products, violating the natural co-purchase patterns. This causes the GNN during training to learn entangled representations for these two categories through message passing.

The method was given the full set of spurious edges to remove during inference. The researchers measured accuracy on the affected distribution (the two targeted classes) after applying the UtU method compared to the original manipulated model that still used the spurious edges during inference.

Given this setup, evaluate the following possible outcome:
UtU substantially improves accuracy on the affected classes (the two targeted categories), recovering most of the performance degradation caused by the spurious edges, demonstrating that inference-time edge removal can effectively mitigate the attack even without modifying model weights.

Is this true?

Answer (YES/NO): NO